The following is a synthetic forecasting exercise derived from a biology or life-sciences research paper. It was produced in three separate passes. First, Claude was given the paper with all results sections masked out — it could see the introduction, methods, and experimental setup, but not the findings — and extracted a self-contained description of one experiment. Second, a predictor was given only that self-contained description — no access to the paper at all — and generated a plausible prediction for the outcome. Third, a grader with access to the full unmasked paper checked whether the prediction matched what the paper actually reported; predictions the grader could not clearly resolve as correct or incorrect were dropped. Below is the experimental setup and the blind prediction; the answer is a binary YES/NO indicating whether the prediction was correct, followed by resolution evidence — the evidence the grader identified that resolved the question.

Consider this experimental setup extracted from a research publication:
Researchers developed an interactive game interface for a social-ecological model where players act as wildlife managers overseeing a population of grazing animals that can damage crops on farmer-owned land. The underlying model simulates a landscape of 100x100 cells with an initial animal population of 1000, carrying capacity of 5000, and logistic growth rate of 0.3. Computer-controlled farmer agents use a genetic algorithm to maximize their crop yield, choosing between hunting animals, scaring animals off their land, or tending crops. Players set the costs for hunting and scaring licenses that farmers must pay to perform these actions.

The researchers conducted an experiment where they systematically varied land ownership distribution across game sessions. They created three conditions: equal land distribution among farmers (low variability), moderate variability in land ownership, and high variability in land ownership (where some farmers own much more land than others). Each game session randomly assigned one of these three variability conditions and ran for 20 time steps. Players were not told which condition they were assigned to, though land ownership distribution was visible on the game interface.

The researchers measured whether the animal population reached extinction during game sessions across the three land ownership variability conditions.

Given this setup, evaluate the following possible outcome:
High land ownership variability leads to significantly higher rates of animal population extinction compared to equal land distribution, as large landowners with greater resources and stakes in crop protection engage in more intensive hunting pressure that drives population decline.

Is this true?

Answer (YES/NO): NO